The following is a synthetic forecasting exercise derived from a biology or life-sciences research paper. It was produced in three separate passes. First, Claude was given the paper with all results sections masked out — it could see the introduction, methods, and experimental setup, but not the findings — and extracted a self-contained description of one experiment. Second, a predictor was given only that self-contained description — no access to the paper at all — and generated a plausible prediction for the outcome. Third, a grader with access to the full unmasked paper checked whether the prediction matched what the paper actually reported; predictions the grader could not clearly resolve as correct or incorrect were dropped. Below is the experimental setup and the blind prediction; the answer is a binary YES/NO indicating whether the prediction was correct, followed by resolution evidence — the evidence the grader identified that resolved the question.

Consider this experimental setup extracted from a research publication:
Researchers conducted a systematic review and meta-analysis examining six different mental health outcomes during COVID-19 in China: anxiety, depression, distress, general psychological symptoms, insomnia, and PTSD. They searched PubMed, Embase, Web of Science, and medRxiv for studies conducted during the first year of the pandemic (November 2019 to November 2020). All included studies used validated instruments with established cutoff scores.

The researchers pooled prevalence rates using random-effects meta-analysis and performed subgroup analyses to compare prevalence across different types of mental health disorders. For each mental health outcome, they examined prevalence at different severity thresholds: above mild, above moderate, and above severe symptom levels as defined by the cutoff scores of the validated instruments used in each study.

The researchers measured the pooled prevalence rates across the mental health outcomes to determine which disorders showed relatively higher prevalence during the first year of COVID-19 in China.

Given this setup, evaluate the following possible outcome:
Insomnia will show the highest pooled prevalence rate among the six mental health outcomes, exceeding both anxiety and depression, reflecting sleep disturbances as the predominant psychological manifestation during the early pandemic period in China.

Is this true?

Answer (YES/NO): NO